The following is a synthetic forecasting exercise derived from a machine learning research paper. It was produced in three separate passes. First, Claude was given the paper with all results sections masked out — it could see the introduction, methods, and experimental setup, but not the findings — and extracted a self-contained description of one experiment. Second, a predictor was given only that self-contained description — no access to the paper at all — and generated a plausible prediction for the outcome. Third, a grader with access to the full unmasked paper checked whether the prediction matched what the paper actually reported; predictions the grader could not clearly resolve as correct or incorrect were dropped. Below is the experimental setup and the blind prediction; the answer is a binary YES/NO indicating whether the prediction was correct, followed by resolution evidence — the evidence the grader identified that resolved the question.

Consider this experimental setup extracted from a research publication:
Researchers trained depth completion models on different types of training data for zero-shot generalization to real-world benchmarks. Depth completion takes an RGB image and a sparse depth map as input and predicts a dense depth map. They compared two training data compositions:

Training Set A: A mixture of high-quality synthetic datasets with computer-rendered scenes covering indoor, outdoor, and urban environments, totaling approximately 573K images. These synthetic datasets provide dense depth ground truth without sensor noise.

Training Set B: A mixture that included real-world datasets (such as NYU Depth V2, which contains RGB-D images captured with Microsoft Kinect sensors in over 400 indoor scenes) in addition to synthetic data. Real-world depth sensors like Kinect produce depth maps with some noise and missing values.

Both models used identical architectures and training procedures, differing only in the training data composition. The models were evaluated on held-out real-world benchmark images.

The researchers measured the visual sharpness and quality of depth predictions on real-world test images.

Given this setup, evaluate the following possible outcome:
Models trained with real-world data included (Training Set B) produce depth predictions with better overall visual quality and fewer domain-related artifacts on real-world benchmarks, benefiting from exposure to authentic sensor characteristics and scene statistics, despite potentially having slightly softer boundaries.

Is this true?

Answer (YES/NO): NO